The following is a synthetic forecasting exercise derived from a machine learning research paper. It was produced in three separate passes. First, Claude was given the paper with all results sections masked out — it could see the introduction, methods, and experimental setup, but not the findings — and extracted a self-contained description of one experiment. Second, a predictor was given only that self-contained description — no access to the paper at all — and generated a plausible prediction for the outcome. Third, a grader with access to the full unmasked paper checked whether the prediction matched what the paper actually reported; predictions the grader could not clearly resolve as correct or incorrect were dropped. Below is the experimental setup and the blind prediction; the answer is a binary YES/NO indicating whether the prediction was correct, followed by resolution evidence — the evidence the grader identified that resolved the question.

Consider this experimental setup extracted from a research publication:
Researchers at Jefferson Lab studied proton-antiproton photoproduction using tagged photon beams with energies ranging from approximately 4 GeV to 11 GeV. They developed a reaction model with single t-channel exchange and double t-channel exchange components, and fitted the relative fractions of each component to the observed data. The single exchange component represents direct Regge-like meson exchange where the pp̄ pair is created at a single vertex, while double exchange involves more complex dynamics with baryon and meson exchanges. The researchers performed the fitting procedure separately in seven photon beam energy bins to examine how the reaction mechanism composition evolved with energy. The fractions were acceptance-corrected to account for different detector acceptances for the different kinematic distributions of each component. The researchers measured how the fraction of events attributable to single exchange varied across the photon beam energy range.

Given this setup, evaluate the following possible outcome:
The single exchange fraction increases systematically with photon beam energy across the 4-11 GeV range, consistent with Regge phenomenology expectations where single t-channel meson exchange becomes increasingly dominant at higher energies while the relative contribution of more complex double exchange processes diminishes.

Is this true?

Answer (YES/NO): NO